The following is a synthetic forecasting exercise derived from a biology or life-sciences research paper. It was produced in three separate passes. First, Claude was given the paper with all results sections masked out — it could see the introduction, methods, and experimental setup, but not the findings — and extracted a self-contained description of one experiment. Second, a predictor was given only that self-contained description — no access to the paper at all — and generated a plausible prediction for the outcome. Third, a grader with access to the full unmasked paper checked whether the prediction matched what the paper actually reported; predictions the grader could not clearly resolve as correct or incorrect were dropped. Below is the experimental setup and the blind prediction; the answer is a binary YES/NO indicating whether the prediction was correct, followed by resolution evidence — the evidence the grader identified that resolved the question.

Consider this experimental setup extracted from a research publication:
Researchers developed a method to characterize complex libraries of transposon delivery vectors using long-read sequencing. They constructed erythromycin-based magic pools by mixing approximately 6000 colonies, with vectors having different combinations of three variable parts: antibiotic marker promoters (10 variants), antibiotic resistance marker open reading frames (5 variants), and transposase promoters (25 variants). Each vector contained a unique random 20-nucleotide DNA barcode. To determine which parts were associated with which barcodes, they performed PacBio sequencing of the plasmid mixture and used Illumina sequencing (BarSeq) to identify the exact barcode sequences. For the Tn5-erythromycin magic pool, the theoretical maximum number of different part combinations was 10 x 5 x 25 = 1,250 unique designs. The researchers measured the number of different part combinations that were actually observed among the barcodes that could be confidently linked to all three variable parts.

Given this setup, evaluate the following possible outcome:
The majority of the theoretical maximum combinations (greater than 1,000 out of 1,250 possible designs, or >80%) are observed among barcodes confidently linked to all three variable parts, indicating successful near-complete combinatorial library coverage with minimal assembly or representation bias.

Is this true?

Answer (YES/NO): NO